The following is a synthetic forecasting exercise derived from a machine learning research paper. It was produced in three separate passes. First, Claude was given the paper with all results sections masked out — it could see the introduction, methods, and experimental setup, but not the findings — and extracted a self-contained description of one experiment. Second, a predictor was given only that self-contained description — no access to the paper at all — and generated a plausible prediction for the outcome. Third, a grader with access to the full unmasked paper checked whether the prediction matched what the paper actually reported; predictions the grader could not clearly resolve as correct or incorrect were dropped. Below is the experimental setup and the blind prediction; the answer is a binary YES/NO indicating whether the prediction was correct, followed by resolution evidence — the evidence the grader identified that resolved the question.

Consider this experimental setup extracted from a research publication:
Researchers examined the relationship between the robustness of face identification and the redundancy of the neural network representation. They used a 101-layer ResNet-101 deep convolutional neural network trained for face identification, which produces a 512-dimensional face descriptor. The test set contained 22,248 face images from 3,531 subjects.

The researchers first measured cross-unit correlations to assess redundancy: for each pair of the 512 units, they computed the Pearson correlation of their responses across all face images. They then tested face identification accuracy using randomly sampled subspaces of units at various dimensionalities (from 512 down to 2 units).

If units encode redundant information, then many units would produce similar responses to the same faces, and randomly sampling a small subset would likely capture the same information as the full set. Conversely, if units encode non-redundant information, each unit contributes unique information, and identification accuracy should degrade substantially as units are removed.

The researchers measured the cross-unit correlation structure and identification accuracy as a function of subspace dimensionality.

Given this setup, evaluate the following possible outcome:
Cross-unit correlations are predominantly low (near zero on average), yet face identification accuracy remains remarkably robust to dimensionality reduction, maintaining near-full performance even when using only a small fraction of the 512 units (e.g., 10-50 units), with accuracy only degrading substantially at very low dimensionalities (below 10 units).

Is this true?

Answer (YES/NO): YES